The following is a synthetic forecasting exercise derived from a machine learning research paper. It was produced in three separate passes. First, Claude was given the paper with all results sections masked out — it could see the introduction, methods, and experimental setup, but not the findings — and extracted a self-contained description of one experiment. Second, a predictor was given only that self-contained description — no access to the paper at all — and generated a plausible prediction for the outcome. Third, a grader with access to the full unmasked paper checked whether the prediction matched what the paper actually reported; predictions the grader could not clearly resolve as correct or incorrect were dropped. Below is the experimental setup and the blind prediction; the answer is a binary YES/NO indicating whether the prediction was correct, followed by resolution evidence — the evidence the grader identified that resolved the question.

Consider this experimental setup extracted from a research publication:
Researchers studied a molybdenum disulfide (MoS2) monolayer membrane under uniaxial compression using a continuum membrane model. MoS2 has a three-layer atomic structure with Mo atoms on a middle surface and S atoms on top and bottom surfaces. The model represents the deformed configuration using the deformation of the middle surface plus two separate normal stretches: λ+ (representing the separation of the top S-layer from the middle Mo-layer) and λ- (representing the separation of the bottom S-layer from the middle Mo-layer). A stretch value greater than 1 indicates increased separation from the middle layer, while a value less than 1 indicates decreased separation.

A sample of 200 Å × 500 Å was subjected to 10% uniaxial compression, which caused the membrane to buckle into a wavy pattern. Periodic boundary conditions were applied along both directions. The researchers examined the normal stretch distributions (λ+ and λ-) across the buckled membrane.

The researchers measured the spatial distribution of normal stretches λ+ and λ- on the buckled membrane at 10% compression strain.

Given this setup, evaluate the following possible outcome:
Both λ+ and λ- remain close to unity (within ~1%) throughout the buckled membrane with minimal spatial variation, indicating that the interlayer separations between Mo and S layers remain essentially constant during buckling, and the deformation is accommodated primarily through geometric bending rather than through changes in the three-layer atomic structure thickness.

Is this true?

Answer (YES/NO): NO